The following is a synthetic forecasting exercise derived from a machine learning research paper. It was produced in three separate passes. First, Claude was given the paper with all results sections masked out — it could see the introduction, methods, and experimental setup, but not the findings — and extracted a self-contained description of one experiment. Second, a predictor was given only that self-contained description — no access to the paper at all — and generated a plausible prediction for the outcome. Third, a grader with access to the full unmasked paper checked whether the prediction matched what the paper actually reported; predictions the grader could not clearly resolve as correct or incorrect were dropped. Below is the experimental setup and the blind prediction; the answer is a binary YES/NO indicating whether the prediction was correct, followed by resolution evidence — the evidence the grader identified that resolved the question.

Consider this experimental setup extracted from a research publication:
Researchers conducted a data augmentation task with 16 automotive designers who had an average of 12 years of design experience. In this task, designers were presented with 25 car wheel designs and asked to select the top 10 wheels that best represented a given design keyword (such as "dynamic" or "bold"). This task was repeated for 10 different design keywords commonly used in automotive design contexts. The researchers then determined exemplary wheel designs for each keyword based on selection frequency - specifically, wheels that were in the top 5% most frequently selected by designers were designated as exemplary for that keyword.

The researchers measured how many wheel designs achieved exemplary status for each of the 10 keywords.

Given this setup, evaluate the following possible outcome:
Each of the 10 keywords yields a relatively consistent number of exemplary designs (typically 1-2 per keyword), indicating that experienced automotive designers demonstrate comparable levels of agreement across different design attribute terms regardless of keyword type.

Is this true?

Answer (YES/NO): NO